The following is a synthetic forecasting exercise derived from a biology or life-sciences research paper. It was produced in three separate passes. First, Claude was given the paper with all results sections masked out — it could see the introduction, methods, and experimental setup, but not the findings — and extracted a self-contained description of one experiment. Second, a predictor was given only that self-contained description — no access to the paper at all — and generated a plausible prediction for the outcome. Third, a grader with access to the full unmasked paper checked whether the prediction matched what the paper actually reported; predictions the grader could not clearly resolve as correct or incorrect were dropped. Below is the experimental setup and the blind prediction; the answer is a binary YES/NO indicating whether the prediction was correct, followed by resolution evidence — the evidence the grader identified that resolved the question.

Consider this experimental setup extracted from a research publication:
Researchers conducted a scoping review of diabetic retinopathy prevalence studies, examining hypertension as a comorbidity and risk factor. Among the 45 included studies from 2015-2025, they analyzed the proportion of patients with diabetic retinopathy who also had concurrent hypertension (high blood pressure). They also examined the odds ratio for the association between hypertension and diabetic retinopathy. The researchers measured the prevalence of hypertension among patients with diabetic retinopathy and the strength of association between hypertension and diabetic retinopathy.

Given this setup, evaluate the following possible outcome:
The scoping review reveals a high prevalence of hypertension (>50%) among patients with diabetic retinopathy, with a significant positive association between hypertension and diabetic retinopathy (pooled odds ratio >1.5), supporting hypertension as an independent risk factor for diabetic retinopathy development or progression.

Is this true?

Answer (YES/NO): NO